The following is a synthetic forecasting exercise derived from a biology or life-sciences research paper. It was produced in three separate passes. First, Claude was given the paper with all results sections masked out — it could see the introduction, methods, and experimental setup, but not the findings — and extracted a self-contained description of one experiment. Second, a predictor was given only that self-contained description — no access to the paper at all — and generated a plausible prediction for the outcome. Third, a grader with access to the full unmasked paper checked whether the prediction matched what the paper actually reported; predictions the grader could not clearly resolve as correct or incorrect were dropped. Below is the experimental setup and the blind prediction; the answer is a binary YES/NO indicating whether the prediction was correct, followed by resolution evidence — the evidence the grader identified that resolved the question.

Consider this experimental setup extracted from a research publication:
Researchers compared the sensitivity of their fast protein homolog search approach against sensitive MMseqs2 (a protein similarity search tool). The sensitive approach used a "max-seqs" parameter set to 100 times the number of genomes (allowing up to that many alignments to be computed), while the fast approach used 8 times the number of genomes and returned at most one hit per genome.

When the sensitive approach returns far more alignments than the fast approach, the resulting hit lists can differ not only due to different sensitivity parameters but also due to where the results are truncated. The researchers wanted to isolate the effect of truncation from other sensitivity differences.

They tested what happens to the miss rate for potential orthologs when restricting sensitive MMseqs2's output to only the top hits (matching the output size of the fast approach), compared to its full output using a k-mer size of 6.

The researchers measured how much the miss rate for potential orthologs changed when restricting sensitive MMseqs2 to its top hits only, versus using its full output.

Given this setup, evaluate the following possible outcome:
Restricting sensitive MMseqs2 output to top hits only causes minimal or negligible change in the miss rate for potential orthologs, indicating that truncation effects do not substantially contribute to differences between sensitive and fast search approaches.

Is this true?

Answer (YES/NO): YES